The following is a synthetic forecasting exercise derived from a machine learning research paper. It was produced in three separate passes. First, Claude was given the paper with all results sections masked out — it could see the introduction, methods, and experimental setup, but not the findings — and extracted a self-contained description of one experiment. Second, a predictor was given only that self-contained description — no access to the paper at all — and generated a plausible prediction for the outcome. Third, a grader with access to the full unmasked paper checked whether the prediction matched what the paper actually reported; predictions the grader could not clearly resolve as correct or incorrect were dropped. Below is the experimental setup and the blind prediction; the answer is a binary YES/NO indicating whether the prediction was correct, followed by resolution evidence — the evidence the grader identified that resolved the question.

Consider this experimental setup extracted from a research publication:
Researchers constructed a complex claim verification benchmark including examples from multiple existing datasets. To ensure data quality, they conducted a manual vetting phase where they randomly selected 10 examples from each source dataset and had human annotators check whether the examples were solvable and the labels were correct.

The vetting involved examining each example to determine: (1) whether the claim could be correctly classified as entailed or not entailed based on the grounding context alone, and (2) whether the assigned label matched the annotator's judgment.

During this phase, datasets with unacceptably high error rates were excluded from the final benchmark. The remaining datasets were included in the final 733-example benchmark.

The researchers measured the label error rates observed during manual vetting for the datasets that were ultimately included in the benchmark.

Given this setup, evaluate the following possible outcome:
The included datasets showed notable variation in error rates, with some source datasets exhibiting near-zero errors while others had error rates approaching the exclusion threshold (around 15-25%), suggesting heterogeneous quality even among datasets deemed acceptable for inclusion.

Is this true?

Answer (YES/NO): NO